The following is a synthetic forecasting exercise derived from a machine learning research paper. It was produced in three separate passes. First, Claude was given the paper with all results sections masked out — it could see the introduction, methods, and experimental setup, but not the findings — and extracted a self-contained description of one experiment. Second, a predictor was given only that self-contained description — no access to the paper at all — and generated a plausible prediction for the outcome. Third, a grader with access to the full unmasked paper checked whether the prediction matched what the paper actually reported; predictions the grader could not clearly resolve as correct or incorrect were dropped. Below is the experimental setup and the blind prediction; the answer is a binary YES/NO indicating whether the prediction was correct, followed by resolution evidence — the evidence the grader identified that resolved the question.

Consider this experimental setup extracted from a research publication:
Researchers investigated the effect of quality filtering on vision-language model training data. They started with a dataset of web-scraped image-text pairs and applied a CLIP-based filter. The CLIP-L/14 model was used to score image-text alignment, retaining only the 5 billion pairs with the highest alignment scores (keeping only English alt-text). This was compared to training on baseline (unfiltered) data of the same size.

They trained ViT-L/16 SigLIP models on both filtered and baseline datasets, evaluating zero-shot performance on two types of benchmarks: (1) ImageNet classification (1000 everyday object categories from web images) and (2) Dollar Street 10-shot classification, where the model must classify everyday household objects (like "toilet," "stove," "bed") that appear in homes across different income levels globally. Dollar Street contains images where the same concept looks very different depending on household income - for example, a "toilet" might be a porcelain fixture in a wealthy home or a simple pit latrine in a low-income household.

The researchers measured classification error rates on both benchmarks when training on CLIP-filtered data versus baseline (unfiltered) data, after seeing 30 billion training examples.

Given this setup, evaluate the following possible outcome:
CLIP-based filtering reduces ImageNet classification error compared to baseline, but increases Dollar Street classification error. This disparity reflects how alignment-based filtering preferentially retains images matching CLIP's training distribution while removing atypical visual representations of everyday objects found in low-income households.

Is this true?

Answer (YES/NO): YES